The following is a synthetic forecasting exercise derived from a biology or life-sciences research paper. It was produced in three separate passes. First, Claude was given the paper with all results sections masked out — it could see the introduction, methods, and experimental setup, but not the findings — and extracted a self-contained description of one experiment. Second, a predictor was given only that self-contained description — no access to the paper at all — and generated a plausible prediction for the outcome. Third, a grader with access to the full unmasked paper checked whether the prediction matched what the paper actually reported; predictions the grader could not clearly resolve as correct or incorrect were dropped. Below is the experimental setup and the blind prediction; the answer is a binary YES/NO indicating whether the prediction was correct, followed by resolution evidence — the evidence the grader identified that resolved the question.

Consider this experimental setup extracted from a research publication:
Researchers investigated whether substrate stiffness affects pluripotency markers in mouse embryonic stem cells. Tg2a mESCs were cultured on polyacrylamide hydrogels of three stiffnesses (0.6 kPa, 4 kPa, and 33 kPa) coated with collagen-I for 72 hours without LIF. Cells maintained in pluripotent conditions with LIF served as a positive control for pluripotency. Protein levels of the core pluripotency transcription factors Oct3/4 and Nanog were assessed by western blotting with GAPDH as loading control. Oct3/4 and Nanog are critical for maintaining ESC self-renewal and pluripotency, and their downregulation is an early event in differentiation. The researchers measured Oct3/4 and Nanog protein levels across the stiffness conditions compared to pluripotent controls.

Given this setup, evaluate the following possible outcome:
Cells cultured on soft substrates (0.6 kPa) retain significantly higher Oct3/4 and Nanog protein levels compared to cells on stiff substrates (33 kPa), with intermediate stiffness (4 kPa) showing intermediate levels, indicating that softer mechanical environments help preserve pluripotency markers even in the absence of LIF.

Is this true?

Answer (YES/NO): NO